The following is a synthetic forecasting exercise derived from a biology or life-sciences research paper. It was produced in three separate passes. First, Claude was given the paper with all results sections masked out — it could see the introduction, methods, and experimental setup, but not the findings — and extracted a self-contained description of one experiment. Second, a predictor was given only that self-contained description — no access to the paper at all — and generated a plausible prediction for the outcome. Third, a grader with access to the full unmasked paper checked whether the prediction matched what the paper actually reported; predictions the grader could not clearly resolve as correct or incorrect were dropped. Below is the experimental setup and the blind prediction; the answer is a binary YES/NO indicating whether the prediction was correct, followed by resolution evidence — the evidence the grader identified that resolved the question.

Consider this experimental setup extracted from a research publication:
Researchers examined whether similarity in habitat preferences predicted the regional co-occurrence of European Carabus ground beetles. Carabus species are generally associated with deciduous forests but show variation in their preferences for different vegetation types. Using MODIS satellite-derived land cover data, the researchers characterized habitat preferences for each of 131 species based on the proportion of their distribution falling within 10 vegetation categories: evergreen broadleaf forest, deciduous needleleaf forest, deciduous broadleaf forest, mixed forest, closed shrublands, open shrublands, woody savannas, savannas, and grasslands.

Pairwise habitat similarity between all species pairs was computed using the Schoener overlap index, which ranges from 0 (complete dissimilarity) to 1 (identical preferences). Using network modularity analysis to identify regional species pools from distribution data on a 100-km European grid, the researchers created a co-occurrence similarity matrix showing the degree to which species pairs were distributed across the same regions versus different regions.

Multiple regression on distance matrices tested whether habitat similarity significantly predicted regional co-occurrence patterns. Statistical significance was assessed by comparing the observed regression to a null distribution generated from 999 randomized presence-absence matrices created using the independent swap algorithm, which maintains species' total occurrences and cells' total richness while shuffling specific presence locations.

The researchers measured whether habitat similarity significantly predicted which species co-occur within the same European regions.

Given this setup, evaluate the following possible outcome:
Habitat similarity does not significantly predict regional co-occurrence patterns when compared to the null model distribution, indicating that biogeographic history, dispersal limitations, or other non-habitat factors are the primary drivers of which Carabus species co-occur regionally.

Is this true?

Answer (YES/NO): NO